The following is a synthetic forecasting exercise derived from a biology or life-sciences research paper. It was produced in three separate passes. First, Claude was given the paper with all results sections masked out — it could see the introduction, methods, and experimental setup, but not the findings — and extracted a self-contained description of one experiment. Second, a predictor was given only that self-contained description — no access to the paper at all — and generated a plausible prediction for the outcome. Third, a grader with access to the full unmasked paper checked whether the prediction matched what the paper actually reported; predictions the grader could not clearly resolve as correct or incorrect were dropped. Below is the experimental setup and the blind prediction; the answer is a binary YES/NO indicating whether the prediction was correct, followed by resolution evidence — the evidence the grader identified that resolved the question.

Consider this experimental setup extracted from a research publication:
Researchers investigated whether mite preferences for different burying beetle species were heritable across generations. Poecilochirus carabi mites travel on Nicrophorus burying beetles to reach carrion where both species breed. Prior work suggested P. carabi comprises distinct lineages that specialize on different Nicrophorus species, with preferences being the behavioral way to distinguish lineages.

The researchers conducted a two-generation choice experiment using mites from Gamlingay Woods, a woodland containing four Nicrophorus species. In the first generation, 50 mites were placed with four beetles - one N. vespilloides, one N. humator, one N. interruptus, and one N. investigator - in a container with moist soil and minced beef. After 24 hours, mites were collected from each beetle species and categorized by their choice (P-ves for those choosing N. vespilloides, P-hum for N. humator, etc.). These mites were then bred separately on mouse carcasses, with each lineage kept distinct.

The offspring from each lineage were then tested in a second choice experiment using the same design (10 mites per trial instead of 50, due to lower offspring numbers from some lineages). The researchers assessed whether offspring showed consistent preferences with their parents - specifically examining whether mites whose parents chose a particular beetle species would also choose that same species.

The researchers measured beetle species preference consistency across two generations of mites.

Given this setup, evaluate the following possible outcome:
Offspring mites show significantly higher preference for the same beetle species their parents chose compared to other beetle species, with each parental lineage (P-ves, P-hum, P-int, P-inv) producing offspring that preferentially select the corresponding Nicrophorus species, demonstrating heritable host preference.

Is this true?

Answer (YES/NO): NO